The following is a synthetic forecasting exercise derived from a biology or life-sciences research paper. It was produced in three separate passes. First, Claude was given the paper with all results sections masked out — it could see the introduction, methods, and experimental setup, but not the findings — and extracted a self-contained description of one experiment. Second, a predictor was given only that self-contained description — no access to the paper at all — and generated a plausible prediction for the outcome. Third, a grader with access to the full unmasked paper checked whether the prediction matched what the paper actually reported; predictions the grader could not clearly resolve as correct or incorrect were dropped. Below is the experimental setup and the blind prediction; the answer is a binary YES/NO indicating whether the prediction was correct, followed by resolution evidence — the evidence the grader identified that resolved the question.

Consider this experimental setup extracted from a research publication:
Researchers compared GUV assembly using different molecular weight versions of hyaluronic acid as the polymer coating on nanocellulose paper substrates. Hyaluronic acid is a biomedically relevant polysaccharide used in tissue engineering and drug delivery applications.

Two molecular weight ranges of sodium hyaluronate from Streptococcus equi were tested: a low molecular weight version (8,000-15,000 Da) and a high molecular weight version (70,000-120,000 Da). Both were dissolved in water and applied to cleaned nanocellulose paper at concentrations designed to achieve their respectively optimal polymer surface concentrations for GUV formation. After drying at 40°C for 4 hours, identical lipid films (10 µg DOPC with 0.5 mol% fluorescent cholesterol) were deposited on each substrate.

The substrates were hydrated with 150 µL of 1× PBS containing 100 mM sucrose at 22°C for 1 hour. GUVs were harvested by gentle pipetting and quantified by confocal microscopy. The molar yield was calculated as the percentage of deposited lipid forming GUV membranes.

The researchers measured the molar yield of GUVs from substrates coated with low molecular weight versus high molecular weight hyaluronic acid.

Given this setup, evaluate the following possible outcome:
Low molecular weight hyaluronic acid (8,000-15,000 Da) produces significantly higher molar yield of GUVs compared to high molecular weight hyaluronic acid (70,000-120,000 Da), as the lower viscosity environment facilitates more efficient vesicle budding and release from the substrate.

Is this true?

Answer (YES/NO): NO